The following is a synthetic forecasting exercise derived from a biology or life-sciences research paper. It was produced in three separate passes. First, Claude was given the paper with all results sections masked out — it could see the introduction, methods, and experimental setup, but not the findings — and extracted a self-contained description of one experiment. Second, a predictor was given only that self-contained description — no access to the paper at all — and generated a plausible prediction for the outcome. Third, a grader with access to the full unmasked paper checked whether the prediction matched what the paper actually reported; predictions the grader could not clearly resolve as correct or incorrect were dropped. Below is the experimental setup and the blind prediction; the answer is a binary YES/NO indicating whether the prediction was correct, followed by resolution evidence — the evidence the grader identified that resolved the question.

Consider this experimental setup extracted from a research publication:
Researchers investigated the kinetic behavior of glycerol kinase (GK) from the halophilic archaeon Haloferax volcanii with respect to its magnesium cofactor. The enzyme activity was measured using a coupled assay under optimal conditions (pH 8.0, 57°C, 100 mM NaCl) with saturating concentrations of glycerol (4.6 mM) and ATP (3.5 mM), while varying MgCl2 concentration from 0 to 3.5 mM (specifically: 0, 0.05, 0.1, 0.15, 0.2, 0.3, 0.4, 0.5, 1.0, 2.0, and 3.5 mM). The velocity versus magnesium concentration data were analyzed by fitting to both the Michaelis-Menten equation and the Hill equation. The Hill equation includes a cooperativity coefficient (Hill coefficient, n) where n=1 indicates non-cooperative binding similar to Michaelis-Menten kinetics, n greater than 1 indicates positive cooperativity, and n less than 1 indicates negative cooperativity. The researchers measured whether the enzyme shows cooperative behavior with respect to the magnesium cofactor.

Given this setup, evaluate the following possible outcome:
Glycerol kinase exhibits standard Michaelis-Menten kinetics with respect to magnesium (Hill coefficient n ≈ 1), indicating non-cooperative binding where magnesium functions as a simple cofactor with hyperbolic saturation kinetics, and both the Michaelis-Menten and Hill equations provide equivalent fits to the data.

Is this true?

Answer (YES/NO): NO